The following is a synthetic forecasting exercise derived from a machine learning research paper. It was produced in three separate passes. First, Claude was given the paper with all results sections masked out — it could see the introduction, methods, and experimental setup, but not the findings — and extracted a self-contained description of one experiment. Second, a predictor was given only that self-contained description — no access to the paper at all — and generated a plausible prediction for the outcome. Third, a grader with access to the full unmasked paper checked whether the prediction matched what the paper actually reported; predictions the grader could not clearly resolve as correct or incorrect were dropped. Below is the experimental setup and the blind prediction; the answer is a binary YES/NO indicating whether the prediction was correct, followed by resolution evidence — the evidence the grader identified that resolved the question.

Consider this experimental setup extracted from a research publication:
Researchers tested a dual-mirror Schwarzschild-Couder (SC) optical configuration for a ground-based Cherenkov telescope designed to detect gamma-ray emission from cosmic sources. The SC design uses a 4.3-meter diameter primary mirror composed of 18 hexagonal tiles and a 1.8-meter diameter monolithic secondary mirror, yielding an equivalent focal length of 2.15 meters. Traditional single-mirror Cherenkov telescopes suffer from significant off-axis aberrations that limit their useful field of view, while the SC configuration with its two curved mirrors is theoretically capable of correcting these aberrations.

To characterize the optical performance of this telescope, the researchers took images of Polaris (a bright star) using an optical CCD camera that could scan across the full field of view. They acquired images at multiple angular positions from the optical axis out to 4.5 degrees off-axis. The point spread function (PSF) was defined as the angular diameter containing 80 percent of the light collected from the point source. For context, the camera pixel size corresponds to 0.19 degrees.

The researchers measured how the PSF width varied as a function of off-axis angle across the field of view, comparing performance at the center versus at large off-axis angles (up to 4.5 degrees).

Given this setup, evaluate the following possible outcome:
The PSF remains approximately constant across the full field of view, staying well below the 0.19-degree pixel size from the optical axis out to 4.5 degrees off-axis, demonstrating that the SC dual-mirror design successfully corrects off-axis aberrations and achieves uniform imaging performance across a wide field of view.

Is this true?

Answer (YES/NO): YES